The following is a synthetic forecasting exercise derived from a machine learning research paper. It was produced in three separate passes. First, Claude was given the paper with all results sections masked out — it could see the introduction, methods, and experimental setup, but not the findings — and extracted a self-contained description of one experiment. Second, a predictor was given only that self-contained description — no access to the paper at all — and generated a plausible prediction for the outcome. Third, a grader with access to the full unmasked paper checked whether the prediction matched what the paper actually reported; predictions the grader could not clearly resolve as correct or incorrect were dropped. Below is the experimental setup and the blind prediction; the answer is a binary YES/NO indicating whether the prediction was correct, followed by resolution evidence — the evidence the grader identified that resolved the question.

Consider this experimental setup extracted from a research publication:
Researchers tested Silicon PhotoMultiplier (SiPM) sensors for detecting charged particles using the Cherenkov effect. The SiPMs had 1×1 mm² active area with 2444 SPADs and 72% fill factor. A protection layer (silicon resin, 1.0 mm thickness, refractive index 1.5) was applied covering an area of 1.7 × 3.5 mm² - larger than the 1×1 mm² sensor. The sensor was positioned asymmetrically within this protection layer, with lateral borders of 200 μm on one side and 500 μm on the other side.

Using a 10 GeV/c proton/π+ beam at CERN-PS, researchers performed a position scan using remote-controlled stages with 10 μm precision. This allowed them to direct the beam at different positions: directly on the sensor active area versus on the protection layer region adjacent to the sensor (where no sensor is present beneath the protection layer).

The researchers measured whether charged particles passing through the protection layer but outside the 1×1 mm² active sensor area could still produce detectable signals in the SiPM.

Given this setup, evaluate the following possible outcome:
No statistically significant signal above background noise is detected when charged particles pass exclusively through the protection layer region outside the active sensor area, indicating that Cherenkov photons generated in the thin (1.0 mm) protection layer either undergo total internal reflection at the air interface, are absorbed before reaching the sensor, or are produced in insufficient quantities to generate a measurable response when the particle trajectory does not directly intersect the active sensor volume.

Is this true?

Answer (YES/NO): NO